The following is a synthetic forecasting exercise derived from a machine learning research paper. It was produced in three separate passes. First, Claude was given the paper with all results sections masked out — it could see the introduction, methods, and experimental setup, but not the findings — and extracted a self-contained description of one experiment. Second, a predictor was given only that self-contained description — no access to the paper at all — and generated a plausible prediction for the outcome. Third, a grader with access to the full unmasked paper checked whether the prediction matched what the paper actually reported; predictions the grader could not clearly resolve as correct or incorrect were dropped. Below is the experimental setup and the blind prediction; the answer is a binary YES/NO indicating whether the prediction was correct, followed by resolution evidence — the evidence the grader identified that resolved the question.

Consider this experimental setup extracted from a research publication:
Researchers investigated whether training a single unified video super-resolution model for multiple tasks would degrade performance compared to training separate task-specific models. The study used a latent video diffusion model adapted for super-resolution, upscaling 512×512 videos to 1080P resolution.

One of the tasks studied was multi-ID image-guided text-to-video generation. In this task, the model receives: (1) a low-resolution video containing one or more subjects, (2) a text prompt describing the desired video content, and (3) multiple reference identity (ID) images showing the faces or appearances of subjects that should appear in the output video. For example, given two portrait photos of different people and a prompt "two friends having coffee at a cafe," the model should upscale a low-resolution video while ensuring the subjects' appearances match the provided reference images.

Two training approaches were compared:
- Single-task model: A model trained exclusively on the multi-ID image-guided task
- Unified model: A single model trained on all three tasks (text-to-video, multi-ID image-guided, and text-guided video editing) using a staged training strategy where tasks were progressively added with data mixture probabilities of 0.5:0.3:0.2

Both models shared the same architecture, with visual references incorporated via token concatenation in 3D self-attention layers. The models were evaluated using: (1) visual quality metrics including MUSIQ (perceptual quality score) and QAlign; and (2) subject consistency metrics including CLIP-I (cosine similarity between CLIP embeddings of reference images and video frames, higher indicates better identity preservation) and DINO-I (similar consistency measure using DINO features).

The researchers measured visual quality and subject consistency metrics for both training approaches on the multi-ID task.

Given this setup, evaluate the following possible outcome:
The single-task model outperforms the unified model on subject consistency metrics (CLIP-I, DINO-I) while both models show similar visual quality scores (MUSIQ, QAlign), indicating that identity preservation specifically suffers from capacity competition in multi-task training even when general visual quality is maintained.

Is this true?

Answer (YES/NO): NO